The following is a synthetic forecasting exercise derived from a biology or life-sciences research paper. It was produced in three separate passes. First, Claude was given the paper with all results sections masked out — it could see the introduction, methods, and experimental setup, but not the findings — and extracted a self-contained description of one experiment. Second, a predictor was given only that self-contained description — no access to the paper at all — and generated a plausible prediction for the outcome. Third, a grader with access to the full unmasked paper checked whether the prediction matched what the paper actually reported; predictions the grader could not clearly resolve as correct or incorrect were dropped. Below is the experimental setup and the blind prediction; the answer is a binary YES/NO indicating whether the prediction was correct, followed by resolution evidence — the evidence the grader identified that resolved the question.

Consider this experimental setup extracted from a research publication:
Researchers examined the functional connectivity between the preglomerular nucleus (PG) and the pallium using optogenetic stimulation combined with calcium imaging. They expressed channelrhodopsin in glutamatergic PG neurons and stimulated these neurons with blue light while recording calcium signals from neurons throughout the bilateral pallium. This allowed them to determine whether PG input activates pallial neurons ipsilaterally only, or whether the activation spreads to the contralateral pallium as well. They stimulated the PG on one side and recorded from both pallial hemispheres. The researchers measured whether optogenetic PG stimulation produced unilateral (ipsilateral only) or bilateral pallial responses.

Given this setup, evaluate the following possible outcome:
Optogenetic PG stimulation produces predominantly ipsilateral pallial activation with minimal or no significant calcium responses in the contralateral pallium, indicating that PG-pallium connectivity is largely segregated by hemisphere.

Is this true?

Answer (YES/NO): NO